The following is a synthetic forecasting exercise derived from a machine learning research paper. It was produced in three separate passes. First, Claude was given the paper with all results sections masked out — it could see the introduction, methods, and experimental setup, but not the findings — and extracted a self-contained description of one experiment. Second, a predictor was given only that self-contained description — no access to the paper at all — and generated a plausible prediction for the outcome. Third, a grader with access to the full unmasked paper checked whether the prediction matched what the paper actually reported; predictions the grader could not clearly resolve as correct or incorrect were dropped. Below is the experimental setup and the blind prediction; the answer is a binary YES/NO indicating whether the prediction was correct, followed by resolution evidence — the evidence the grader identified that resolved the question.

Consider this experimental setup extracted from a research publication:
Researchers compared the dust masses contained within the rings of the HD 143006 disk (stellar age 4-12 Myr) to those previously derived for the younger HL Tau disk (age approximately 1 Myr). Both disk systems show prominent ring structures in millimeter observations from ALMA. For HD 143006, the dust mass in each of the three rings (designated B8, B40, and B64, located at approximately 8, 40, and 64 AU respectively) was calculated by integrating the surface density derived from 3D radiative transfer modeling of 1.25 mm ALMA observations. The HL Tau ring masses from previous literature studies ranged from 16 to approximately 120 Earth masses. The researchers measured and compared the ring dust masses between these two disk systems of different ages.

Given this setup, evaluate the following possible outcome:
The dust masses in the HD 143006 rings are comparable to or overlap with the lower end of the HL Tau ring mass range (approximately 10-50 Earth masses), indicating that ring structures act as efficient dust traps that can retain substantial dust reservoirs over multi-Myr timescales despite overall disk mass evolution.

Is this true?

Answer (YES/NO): NO